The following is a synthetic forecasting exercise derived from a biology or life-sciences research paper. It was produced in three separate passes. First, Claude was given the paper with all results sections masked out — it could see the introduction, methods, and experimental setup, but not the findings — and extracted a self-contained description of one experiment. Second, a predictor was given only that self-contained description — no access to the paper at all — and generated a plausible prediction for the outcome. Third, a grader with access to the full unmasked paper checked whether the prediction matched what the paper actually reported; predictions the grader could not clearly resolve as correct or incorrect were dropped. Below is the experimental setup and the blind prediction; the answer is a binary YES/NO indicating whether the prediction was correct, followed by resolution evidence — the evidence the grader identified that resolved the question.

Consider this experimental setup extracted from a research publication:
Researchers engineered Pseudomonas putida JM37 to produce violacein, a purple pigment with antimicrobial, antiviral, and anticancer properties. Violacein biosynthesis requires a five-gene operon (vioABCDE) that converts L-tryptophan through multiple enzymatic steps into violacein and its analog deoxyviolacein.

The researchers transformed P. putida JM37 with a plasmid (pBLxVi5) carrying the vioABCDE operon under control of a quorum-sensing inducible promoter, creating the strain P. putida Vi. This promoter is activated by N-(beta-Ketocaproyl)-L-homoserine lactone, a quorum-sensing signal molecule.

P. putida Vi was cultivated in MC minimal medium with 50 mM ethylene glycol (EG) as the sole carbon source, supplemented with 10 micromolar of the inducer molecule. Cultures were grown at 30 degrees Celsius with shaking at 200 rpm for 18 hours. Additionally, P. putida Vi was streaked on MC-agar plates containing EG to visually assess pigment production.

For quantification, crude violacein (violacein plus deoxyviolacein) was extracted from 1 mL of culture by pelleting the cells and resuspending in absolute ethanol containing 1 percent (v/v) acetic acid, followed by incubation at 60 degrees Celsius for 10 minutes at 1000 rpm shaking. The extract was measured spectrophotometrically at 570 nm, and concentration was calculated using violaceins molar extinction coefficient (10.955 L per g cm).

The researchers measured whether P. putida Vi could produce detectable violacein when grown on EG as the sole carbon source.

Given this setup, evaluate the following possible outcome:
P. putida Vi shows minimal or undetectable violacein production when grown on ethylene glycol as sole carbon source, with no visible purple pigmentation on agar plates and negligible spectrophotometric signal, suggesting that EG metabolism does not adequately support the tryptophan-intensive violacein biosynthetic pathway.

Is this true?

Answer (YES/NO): NO